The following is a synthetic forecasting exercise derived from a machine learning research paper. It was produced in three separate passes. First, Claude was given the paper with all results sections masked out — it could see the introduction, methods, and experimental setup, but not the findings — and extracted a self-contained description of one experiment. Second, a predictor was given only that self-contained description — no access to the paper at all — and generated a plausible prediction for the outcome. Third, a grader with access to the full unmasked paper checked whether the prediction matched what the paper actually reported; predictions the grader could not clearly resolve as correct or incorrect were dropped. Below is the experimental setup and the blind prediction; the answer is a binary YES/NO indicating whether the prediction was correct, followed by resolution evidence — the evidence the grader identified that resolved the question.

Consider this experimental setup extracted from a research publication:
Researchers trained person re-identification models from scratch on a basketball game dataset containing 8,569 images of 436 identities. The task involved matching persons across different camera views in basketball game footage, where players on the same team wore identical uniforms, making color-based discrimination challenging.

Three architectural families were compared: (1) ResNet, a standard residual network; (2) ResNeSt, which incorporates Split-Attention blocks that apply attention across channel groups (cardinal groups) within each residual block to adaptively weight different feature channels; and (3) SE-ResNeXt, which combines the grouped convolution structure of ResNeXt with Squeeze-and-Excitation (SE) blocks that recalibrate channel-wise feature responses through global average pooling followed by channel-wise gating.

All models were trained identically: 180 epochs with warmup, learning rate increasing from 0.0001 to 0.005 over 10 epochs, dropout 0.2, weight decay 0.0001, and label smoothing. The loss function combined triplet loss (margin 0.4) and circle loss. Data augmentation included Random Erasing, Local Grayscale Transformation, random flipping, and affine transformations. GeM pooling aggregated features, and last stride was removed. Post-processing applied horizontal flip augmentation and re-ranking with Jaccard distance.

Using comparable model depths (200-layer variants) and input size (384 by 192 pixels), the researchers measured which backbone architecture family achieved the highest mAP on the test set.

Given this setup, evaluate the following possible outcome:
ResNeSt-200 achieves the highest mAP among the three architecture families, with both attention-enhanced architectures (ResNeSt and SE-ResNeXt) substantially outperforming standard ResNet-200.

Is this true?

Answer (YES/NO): NO